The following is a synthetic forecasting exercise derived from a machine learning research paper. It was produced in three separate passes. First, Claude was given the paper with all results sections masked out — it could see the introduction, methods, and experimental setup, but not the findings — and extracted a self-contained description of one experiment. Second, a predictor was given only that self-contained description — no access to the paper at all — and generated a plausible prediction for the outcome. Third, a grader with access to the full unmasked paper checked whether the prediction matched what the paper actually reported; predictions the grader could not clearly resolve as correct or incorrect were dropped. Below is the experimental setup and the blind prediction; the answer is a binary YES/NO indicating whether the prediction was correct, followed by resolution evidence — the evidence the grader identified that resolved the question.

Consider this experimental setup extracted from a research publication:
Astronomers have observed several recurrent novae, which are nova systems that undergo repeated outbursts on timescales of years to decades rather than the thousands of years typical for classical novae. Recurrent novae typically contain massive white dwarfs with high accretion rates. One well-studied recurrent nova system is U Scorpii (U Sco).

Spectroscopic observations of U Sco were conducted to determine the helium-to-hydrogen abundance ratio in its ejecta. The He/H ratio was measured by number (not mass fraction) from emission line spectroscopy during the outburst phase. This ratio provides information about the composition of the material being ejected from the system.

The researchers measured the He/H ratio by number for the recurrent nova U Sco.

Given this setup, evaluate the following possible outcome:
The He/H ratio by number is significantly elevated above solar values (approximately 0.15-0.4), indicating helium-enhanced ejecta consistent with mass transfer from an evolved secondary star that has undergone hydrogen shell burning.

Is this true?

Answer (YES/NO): NO